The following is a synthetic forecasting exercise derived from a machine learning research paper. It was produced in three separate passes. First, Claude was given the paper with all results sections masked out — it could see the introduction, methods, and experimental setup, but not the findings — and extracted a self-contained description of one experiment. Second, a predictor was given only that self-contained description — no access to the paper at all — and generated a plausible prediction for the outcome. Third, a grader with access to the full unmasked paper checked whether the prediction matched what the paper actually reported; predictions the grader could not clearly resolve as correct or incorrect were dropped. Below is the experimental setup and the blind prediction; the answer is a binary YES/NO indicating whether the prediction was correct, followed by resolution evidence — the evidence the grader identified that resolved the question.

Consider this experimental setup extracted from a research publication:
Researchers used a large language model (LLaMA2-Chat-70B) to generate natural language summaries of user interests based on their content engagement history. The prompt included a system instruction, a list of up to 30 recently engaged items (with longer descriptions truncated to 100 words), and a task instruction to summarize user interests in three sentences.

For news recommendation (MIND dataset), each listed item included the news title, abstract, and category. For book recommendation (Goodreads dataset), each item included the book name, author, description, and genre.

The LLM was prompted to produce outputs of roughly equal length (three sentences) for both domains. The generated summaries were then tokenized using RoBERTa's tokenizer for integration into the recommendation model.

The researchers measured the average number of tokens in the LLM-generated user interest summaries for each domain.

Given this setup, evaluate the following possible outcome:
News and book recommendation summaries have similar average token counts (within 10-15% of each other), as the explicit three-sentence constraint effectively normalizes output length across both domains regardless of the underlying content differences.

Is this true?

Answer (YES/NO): NO